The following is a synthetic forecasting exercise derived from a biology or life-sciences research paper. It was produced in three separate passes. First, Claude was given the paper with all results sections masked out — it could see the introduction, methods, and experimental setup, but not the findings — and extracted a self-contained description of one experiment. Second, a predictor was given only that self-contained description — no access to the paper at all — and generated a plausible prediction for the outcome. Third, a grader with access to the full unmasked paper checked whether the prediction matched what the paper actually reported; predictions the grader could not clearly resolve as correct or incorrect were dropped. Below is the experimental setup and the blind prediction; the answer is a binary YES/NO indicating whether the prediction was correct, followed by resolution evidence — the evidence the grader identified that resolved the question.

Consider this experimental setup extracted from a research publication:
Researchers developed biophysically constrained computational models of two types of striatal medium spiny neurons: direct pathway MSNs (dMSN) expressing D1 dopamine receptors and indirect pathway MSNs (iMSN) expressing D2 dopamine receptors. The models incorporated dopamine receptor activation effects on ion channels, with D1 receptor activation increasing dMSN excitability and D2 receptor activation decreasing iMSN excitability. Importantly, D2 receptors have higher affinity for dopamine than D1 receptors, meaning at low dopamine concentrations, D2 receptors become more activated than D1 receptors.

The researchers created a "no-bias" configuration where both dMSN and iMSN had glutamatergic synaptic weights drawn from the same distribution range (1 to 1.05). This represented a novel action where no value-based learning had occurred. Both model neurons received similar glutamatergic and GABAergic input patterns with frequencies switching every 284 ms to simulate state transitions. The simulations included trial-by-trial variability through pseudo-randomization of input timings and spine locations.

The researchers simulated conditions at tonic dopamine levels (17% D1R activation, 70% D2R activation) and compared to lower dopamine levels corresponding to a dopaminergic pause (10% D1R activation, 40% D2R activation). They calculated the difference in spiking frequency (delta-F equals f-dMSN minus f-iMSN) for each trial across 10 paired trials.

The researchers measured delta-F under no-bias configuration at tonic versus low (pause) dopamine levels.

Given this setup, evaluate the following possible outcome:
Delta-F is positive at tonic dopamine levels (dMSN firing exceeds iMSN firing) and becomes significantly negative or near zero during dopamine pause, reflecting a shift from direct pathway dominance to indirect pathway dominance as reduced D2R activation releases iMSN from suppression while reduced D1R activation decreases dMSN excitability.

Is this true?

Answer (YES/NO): NO